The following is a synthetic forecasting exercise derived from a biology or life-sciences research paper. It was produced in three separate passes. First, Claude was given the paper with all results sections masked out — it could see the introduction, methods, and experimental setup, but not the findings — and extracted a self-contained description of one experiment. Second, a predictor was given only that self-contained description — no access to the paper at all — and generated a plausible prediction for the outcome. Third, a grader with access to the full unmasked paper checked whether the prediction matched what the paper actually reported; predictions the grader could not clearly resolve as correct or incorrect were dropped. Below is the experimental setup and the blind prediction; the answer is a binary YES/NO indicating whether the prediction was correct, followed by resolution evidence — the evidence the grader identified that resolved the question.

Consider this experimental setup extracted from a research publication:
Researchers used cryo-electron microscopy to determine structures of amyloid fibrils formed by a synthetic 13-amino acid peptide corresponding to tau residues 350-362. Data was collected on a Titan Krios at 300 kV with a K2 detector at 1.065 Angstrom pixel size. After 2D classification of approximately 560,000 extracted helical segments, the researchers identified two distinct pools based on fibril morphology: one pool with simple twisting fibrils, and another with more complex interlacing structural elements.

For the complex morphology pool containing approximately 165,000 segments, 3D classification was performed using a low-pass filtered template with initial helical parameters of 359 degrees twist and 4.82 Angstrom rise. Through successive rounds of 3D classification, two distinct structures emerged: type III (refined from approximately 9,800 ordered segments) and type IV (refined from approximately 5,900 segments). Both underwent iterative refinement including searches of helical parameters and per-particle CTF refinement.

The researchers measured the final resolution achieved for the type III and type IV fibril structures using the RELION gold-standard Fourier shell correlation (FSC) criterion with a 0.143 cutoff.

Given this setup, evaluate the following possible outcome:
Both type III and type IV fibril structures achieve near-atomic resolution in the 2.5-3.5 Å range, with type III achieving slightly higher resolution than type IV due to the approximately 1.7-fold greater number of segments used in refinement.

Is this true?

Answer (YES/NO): NO